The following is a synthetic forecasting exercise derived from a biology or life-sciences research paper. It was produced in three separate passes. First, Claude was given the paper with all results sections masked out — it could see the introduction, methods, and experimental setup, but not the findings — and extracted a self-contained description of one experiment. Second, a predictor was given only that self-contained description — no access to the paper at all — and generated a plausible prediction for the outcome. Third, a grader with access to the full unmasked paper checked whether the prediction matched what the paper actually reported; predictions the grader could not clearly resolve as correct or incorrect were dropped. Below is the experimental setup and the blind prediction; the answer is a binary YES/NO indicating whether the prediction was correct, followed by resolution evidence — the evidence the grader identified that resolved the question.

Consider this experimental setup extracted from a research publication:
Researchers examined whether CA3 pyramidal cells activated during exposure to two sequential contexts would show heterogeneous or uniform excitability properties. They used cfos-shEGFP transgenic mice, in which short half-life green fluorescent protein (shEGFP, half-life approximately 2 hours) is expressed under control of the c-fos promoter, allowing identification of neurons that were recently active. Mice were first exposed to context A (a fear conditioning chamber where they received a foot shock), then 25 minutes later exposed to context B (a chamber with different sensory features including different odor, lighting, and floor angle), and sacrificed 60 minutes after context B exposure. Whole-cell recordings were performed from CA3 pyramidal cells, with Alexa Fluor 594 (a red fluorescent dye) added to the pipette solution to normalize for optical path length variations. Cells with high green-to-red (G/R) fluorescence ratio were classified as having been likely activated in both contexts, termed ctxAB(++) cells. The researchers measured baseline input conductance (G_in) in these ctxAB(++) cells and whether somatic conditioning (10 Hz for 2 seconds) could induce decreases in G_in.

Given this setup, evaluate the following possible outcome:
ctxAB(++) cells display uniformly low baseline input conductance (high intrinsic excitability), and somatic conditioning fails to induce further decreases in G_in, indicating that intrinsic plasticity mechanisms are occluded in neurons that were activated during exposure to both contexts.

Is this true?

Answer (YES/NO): NO